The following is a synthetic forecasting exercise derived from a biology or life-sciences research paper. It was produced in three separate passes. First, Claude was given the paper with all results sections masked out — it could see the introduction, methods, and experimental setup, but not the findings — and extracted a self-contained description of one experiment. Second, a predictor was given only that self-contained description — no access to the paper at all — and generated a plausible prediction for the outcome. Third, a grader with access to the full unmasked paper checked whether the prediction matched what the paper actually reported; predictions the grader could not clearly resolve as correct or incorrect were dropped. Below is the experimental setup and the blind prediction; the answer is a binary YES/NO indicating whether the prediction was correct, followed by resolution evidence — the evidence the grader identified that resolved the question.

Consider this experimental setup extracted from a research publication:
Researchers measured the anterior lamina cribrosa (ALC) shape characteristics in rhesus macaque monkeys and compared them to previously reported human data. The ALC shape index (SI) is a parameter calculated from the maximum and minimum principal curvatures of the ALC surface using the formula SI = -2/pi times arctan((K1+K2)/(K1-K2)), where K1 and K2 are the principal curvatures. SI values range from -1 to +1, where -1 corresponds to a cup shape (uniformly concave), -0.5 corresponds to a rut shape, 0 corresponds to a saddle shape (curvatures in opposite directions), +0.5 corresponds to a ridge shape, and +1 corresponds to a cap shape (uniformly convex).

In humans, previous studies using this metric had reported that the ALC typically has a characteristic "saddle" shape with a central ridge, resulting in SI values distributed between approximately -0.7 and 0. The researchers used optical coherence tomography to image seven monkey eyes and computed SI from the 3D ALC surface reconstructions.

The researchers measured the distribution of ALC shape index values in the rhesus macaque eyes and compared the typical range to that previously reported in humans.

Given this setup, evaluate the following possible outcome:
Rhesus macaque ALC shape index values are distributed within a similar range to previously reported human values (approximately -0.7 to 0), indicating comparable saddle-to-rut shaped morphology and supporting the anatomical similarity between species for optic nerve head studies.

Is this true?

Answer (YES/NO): NO